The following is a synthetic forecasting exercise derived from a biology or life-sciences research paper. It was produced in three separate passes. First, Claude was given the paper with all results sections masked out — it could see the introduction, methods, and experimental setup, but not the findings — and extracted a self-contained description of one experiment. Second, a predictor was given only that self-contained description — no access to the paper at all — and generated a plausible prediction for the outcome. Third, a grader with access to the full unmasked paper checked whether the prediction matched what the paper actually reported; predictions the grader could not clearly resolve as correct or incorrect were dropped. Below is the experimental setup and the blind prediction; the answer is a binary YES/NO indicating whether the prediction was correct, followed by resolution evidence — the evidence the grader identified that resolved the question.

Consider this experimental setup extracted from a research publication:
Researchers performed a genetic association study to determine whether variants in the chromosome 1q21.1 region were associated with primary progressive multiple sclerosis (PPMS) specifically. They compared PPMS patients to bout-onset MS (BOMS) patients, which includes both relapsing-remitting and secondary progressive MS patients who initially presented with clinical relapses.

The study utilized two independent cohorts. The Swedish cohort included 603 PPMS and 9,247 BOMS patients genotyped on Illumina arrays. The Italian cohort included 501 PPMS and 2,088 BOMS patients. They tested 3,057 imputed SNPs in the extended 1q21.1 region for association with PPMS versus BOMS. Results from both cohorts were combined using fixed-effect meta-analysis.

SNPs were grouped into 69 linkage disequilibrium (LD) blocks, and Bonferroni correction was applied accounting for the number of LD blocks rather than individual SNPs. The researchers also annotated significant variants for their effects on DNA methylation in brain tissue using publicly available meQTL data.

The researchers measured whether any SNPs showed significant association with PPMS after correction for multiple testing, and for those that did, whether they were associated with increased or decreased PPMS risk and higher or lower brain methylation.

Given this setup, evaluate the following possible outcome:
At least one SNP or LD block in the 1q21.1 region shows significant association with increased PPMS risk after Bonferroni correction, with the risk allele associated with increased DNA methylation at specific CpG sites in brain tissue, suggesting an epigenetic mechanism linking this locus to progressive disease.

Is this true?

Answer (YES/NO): YES